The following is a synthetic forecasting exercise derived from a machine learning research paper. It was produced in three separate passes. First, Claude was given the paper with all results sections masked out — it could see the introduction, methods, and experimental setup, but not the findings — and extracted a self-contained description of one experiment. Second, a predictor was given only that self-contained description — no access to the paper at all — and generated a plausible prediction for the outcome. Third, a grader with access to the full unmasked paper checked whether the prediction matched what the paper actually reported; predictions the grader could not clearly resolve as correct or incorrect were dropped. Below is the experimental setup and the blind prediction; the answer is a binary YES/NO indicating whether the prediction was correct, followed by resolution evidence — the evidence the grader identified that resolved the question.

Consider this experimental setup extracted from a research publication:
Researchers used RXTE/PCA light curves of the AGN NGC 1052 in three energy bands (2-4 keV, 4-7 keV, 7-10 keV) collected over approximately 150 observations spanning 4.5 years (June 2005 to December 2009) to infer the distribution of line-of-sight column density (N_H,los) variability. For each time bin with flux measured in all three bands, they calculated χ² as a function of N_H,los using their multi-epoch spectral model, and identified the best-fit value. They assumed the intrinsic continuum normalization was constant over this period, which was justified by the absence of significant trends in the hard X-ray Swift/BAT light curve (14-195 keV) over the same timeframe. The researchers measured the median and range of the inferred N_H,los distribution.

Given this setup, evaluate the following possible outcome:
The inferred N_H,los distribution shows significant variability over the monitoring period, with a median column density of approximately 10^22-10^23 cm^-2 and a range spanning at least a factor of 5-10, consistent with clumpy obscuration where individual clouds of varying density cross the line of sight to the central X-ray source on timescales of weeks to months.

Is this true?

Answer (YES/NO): NO